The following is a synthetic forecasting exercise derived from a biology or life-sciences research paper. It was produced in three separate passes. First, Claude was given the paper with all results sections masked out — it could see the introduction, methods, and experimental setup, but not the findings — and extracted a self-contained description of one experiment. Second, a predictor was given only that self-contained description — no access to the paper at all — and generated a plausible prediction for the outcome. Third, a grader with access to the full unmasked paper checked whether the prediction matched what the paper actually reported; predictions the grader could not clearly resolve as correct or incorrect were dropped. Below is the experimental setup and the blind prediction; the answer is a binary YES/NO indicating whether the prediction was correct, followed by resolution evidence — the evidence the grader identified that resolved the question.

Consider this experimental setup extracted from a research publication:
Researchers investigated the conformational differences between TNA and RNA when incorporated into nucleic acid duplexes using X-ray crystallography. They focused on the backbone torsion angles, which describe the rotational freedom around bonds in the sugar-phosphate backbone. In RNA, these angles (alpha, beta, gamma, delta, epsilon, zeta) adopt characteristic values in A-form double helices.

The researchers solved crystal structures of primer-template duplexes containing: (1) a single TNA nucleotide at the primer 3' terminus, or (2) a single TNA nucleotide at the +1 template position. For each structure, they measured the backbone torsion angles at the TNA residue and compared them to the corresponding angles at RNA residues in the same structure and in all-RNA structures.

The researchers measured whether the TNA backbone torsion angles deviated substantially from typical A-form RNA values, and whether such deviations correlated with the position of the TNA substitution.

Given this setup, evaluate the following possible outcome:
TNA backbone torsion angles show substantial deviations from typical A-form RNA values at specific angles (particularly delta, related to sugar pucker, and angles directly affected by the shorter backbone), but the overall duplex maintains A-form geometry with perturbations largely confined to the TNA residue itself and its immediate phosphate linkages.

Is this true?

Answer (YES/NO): YES